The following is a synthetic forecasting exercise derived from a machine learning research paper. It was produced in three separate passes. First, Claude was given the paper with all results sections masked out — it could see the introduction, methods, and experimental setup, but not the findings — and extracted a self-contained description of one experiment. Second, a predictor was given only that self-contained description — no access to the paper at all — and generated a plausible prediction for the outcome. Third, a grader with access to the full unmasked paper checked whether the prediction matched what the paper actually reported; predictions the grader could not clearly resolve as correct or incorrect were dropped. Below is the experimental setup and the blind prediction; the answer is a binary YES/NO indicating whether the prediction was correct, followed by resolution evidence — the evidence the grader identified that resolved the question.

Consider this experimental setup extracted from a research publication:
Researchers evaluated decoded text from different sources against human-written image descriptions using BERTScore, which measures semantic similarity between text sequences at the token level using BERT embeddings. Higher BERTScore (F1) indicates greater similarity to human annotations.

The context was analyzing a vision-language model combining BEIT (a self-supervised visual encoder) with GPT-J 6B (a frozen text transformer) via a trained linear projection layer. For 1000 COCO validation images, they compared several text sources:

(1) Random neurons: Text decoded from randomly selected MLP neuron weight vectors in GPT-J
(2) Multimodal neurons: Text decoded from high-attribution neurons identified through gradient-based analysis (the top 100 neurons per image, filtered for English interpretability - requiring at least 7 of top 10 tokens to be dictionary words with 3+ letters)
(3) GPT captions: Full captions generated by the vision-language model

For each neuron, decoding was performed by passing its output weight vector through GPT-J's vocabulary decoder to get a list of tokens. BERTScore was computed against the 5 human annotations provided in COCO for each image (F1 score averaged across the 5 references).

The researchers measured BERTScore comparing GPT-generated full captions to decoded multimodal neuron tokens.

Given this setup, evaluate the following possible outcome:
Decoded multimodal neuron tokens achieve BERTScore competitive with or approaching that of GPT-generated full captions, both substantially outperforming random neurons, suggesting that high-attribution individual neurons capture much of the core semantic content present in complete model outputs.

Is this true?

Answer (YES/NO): NO